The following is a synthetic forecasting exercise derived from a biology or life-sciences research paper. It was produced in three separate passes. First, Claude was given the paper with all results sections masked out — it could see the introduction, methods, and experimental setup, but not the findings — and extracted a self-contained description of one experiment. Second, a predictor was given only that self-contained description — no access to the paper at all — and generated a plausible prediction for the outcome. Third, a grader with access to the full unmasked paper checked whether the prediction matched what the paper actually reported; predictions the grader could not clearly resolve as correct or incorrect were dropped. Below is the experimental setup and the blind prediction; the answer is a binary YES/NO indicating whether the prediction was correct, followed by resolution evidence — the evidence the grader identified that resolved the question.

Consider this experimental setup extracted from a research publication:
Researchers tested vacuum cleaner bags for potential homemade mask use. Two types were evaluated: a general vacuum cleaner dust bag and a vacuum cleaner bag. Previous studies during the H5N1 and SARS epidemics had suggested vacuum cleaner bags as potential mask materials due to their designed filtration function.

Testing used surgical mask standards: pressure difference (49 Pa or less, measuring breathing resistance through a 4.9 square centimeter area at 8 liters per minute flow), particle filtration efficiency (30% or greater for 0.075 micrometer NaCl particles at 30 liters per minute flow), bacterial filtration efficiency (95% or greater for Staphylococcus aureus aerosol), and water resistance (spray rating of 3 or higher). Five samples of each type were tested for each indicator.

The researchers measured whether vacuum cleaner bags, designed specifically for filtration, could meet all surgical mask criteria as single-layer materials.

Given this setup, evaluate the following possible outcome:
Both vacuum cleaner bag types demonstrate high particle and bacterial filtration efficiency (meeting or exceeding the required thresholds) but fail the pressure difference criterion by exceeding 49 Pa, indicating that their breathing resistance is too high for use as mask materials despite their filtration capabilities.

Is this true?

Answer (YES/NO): NO